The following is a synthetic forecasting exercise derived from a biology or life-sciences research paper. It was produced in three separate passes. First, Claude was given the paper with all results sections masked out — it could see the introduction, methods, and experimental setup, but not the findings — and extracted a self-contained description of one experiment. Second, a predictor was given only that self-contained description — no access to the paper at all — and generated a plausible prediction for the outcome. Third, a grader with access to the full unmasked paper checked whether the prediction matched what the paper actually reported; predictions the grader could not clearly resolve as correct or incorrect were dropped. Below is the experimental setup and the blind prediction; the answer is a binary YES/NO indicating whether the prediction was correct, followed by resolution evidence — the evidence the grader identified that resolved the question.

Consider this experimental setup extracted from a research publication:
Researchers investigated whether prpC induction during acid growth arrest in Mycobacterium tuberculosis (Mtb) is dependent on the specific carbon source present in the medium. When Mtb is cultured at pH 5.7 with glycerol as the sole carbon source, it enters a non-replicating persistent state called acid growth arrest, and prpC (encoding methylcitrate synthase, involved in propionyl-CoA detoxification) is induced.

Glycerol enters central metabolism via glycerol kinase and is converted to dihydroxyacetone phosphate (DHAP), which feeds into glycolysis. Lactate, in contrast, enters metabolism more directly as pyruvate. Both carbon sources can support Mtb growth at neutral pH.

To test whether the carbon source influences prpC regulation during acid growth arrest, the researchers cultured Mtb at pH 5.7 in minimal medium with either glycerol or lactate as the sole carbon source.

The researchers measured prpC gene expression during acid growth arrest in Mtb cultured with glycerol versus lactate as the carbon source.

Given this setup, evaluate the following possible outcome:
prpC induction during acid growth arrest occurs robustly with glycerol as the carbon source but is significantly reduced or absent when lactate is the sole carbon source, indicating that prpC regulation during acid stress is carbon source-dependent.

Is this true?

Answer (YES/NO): YES